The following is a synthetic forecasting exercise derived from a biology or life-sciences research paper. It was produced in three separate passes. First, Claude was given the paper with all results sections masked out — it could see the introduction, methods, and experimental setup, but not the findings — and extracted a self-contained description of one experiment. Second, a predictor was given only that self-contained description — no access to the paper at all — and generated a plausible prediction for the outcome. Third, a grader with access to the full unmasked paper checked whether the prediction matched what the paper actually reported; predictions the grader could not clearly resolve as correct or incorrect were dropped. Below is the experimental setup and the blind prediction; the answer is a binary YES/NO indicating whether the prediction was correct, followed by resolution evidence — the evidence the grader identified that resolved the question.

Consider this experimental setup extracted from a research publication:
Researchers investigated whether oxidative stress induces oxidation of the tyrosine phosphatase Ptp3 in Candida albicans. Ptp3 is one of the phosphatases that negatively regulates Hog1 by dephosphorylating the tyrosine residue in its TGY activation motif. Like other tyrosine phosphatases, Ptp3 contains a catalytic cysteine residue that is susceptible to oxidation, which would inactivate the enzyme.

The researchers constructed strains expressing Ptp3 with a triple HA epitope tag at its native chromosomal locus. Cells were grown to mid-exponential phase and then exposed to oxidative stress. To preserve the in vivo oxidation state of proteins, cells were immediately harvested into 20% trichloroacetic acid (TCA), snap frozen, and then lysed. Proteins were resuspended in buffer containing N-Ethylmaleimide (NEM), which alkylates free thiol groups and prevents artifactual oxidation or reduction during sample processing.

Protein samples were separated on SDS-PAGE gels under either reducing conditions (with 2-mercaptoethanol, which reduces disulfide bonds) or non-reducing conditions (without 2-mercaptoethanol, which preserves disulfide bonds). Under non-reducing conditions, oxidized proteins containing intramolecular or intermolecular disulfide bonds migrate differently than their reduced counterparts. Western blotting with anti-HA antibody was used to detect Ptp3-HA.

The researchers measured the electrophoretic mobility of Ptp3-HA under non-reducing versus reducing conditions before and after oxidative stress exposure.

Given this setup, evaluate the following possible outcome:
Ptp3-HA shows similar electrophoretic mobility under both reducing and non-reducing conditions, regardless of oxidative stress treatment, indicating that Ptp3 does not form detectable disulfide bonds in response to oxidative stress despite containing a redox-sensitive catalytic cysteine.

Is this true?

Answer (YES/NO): NO